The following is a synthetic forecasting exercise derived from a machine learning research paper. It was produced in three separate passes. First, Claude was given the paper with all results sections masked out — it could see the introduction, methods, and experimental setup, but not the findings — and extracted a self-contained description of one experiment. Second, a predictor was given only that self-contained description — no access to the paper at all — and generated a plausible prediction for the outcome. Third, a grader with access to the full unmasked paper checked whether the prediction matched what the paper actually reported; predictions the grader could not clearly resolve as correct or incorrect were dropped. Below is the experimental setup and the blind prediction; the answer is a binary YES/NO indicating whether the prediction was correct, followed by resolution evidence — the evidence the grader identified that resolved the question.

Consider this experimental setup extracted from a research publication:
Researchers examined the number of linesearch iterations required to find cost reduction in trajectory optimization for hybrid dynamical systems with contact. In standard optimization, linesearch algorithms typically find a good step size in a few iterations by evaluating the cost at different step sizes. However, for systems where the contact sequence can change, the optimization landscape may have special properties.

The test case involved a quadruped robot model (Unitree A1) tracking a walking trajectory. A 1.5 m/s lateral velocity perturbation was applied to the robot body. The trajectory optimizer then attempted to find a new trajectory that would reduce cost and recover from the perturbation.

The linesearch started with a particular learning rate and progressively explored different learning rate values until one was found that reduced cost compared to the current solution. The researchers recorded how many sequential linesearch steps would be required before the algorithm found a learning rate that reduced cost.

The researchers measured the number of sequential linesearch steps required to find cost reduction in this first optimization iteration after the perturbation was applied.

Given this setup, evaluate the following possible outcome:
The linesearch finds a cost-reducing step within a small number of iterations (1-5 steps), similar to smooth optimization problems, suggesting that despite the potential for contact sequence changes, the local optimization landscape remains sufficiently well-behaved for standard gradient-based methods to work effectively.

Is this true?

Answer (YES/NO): NO